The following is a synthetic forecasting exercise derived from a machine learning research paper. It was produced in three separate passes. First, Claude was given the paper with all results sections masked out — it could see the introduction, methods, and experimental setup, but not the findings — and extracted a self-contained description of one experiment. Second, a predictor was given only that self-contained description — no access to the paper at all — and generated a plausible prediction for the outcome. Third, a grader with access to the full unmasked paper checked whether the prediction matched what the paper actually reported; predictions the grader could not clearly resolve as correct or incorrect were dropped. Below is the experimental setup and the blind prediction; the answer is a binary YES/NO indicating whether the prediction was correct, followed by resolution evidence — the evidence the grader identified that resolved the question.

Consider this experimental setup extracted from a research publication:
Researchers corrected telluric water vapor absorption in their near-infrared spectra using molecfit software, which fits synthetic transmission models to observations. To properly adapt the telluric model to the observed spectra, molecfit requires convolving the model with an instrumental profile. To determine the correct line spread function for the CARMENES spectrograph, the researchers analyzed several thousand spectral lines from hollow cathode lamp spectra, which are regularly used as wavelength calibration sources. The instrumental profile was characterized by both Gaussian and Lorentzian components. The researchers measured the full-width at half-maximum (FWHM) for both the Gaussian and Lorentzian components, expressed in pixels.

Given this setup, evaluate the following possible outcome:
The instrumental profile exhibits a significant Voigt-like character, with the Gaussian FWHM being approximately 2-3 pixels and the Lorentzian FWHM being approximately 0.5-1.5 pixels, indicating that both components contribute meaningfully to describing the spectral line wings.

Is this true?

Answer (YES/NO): NO